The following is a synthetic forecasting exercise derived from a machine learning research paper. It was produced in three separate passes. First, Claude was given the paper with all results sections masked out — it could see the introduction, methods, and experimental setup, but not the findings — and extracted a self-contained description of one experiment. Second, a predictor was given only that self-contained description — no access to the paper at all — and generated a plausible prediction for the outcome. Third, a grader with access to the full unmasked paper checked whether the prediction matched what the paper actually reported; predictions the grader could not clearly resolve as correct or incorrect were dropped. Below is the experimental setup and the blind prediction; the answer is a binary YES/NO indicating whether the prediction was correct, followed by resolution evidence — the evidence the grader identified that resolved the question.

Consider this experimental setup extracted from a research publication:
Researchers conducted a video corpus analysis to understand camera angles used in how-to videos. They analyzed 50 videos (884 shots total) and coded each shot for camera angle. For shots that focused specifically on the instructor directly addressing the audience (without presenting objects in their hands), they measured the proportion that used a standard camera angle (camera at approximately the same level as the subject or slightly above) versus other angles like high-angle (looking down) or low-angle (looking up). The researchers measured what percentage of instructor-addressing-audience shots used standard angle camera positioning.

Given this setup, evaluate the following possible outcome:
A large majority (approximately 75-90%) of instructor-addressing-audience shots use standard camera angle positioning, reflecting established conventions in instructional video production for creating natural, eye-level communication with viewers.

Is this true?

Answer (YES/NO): NO